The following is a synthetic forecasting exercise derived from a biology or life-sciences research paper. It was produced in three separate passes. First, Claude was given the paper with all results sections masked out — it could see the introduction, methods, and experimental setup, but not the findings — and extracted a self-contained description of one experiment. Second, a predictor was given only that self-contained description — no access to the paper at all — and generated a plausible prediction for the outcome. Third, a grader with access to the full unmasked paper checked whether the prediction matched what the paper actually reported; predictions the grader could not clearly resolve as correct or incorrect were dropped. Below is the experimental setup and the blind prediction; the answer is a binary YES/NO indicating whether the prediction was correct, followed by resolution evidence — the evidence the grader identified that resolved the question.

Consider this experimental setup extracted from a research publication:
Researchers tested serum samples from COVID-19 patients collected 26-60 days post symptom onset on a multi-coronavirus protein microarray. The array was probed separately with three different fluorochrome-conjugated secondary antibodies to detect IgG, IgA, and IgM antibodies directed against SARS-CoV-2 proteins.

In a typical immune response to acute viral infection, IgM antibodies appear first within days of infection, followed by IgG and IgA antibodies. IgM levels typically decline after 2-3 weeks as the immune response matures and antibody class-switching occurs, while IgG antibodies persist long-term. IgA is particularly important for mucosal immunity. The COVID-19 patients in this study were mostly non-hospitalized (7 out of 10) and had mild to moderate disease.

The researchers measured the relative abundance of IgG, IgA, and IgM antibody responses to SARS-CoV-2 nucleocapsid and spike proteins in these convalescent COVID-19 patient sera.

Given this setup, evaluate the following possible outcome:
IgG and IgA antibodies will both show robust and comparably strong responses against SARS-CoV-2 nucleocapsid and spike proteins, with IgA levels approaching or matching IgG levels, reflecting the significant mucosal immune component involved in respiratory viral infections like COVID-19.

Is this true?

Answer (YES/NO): NO